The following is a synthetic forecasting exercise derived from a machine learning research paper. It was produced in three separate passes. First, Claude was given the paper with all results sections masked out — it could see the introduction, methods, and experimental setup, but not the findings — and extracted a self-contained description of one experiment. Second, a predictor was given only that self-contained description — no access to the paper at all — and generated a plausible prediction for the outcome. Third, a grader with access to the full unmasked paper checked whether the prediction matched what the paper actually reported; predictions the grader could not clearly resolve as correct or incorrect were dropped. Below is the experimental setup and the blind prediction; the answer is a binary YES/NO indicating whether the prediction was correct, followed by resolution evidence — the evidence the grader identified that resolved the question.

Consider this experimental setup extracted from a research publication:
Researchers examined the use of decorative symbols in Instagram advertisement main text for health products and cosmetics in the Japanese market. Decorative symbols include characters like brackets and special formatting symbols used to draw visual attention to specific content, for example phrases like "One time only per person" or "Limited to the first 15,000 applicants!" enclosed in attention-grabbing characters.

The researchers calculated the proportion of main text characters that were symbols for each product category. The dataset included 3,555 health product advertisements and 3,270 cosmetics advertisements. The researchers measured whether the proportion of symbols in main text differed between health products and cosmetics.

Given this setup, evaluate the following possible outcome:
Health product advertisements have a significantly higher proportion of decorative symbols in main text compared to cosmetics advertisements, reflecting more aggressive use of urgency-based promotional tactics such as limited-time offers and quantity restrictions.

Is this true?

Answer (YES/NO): NO